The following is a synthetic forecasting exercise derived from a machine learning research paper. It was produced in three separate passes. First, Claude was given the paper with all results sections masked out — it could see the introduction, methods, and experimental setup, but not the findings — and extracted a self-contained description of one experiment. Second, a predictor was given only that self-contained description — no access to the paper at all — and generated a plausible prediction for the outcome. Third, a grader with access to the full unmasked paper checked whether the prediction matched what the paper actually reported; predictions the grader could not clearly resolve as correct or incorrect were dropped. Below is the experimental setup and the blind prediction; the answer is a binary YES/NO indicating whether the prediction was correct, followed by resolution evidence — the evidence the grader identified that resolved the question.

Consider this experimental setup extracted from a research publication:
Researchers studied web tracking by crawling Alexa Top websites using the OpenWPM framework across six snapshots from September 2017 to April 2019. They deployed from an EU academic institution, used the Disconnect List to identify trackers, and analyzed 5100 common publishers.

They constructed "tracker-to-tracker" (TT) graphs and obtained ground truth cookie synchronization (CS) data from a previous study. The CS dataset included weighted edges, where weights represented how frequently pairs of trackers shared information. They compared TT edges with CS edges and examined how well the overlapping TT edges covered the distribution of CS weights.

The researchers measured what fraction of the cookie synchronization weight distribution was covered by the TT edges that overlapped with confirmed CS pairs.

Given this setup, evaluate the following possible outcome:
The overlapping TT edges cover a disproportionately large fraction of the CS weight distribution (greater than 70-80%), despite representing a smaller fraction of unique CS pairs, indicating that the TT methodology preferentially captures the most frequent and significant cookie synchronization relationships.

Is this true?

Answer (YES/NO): YES